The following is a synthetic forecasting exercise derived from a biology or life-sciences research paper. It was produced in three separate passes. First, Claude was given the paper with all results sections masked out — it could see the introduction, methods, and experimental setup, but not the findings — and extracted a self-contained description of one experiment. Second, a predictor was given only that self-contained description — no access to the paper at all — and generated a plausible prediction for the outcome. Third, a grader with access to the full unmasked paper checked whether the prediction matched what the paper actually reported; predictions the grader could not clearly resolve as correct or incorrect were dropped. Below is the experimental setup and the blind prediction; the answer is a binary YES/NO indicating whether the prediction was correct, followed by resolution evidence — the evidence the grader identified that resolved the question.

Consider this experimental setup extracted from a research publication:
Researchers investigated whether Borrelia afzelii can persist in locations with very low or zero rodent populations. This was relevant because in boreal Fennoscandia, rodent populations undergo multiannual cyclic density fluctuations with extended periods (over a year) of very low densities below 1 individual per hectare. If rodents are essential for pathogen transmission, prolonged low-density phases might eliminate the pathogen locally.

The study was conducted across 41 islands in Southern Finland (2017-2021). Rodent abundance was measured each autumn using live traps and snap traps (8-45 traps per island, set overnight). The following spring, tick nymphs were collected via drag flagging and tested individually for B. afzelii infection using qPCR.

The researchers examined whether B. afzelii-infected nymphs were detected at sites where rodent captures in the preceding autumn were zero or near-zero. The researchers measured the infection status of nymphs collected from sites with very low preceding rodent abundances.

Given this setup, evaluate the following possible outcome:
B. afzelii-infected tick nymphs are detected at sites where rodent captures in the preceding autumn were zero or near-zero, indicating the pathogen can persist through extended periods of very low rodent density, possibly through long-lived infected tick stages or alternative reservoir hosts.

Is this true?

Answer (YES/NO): YES